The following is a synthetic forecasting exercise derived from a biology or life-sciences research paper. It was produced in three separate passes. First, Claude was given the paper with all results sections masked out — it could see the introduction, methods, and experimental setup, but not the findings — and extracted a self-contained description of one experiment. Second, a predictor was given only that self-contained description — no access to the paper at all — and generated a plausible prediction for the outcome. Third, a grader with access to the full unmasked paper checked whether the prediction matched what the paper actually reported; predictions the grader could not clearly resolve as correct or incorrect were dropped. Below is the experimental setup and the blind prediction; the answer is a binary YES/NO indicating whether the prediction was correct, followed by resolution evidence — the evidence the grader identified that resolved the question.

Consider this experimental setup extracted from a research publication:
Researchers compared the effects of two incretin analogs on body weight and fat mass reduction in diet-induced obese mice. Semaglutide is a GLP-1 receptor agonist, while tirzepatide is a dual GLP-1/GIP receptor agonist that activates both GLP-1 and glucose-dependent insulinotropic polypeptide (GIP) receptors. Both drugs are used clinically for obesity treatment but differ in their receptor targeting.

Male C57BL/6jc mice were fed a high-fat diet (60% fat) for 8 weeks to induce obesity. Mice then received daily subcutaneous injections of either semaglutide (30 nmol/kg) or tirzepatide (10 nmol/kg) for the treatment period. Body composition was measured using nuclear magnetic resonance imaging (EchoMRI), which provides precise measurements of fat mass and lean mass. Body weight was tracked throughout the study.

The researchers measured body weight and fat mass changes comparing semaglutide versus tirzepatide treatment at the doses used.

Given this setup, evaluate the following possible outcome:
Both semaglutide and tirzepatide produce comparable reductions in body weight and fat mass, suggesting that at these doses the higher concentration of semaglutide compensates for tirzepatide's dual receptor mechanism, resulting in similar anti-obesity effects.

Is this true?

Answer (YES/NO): NO